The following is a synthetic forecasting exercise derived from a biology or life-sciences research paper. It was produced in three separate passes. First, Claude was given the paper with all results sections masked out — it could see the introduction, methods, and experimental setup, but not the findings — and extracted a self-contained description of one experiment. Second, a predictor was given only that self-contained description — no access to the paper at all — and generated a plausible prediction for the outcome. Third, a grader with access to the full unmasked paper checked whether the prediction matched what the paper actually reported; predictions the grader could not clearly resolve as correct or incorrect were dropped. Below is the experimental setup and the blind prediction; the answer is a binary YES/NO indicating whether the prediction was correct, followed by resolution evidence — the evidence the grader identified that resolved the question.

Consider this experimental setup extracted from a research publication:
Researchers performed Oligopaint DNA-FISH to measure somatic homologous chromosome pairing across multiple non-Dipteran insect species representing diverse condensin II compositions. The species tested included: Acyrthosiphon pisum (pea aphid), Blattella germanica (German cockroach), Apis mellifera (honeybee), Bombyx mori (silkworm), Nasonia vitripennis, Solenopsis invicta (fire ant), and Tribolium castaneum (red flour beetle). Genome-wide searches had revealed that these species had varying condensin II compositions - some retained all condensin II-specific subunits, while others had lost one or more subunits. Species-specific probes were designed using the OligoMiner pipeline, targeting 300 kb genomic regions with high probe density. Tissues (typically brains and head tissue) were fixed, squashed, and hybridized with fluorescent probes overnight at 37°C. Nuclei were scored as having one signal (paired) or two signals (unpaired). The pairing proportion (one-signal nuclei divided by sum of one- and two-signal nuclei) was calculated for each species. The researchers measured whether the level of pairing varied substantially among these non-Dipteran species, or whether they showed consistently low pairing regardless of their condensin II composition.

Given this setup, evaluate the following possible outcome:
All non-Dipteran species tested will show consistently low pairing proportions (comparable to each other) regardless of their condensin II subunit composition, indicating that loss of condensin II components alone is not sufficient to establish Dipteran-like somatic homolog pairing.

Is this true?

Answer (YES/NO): NO